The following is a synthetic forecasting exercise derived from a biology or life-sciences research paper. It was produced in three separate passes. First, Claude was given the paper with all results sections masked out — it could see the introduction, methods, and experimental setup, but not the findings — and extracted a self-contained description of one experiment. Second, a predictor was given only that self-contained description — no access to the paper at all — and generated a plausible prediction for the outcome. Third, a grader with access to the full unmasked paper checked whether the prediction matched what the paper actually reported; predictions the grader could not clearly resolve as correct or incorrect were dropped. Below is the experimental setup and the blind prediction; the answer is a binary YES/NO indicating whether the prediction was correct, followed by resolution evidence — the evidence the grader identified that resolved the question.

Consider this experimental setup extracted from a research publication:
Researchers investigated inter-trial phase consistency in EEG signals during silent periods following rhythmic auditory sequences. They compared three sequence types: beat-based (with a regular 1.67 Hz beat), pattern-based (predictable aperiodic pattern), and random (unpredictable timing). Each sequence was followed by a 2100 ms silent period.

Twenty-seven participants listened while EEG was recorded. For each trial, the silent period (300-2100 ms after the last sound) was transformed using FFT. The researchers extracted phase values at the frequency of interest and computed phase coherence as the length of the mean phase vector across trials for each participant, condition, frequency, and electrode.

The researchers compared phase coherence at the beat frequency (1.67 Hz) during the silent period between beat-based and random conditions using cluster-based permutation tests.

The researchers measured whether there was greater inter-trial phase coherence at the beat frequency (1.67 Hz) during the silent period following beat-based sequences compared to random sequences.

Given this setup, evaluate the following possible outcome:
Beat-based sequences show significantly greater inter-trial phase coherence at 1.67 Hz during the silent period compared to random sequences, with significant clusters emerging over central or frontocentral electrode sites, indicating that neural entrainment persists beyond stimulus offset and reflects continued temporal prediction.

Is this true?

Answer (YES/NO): NO